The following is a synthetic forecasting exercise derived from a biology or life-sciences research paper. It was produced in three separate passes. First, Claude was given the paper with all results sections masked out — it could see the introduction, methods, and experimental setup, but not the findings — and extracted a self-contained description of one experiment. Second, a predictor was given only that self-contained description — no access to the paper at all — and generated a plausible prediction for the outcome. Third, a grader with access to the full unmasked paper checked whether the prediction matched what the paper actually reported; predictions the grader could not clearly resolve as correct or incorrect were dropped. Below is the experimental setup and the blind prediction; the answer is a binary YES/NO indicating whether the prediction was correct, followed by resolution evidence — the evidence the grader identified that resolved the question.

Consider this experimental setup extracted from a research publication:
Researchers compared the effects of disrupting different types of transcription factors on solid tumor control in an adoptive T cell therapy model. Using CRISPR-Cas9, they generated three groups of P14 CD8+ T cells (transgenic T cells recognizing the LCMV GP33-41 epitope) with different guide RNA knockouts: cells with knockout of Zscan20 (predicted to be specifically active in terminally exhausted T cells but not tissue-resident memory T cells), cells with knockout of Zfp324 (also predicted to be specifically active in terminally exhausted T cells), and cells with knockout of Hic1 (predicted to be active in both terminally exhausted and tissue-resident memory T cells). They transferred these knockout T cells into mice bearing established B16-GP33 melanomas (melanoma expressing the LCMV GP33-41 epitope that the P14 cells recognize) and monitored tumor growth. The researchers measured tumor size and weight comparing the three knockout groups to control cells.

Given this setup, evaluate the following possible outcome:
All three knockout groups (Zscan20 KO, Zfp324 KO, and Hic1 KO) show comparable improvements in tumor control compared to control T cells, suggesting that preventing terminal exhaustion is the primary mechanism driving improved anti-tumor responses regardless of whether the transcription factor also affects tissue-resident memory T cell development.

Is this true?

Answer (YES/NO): NO